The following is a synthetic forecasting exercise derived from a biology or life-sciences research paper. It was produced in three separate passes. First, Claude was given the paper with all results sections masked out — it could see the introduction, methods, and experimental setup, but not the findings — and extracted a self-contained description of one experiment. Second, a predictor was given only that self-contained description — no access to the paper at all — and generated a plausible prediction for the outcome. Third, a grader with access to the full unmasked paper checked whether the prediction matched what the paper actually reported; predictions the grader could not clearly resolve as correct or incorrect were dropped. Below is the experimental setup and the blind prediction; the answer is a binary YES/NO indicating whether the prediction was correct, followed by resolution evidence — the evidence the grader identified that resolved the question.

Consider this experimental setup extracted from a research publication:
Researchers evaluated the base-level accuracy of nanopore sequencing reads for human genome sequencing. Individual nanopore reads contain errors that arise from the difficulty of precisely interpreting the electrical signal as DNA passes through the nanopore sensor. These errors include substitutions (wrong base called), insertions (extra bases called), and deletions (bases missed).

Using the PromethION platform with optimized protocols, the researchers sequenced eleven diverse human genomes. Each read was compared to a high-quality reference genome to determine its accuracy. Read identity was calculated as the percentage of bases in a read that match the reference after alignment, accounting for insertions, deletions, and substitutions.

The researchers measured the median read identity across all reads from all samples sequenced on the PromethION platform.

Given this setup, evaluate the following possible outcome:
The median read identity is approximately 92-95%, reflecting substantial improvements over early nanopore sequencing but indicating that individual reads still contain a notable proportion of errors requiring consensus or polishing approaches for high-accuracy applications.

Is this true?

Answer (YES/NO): NO